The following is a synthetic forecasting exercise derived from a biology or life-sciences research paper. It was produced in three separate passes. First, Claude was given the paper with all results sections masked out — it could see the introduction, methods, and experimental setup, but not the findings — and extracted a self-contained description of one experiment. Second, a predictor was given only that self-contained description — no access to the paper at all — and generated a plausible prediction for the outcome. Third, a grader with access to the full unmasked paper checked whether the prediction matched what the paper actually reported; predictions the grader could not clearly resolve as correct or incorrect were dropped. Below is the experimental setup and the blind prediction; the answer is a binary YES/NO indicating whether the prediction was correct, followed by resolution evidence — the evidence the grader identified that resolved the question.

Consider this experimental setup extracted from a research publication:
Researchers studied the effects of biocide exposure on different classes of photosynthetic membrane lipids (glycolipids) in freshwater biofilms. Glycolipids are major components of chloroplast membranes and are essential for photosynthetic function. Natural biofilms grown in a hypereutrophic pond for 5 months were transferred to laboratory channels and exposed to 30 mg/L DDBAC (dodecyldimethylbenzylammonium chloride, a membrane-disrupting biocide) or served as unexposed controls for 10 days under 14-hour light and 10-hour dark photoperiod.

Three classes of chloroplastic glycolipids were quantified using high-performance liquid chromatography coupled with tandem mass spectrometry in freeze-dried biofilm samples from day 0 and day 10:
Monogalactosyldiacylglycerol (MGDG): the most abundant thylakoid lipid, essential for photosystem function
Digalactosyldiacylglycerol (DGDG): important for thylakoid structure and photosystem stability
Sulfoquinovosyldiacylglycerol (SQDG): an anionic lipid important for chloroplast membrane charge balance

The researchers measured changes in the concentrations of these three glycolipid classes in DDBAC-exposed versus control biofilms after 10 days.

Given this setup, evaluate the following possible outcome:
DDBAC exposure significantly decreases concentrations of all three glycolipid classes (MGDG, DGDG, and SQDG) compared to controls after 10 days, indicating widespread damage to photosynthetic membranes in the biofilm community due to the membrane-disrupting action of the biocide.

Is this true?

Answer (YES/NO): NO